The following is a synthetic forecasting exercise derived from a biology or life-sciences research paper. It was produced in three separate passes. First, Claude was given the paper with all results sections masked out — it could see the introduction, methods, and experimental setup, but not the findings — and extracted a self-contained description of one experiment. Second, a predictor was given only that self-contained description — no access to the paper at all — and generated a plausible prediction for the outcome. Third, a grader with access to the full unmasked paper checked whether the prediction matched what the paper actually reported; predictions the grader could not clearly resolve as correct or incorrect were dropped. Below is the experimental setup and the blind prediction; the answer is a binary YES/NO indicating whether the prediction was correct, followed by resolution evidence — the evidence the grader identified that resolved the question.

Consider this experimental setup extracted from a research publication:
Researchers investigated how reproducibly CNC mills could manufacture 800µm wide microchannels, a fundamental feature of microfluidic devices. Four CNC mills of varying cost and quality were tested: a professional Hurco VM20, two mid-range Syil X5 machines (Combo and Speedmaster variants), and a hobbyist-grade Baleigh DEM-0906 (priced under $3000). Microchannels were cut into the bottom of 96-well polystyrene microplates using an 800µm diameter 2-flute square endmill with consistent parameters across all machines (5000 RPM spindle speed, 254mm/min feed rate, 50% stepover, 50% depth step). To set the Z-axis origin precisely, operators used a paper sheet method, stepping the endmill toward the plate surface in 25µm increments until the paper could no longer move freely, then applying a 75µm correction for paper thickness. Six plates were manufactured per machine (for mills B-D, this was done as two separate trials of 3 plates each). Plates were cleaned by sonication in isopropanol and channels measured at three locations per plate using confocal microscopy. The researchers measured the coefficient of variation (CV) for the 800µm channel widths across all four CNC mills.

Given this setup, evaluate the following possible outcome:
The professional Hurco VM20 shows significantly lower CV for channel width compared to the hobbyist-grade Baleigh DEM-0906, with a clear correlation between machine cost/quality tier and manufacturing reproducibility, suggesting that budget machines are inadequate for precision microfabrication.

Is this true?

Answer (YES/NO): NO